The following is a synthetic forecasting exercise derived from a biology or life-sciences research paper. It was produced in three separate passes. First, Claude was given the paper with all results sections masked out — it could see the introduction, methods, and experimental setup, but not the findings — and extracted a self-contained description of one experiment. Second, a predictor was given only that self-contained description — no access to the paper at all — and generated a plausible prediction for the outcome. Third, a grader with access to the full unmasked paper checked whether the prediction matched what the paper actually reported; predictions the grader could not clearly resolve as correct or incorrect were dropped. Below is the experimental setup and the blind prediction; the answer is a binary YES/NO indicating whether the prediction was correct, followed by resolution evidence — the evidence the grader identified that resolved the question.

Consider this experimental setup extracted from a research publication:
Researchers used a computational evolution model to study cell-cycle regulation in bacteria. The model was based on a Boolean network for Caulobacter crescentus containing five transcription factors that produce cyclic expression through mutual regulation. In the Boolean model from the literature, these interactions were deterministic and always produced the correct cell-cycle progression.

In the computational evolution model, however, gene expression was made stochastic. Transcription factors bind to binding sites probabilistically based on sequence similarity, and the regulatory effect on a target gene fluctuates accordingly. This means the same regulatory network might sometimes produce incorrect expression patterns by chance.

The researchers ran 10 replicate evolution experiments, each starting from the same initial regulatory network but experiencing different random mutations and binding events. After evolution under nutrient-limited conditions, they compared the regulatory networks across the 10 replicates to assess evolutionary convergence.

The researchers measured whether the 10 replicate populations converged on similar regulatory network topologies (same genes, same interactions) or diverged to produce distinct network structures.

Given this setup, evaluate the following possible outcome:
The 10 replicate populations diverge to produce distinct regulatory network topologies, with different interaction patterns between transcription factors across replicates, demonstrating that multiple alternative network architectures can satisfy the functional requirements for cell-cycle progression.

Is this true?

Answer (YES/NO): YES